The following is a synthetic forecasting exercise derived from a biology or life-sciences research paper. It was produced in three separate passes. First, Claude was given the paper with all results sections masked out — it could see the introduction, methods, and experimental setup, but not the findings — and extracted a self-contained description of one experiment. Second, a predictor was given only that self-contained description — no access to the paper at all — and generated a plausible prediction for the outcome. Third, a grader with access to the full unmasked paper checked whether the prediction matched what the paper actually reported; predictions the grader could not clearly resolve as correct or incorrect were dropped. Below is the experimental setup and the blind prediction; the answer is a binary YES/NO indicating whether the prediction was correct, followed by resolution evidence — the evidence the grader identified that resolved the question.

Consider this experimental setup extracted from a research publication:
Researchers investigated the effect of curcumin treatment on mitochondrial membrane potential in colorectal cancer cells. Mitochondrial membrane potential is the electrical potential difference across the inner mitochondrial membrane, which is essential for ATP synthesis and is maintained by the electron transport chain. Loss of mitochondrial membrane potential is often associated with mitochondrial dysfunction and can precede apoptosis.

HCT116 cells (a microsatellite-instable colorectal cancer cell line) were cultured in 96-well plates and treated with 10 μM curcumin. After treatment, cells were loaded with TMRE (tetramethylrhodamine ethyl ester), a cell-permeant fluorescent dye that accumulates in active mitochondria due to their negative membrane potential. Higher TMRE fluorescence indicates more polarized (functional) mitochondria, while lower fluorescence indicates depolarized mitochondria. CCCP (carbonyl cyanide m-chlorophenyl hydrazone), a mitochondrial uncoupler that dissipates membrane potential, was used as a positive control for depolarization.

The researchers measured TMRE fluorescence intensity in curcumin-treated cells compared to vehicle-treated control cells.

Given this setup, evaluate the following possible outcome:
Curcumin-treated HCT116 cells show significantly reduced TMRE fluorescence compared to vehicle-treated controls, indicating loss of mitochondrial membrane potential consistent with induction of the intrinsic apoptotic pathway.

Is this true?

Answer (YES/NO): YES